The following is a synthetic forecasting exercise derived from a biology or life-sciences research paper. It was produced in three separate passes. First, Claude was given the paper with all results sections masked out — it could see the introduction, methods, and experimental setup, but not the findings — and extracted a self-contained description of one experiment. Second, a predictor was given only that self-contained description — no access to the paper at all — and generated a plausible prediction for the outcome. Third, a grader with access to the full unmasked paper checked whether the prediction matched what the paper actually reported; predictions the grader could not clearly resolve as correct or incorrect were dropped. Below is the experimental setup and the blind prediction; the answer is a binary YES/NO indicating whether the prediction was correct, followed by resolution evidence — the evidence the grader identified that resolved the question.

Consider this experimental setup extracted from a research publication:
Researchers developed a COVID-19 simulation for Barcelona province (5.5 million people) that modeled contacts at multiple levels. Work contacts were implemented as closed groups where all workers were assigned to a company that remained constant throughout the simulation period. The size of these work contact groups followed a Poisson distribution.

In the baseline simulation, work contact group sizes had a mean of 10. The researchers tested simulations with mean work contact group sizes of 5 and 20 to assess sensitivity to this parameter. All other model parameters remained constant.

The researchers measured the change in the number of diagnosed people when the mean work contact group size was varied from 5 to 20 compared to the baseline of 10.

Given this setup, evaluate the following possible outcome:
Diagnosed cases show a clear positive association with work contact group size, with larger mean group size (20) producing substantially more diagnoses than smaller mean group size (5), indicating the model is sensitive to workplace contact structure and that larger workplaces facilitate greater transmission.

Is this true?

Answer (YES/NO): YES